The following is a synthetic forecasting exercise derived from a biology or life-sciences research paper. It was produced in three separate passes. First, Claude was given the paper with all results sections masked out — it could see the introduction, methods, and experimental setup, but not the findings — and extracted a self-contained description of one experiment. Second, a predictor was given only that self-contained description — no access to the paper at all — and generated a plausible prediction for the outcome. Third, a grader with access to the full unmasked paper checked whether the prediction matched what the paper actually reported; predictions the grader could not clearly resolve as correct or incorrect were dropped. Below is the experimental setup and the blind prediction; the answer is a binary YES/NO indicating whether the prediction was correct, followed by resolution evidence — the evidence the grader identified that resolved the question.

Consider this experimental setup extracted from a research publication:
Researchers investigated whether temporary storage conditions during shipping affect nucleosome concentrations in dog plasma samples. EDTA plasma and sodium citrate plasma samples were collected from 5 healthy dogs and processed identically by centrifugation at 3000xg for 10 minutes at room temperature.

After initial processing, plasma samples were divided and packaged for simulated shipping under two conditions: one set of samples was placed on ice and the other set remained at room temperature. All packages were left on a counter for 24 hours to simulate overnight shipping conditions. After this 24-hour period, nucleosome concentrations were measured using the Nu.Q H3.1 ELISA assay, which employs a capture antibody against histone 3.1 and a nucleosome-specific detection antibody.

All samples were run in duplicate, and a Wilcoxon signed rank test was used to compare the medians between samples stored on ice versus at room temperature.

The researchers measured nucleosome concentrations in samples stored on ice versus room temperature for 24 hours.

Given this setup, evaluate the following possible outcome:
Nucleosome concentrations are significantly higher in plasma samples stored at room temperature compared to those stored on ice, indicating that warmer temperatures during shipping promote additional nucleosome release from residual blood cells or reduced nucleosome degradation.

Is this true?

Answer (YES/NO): NO